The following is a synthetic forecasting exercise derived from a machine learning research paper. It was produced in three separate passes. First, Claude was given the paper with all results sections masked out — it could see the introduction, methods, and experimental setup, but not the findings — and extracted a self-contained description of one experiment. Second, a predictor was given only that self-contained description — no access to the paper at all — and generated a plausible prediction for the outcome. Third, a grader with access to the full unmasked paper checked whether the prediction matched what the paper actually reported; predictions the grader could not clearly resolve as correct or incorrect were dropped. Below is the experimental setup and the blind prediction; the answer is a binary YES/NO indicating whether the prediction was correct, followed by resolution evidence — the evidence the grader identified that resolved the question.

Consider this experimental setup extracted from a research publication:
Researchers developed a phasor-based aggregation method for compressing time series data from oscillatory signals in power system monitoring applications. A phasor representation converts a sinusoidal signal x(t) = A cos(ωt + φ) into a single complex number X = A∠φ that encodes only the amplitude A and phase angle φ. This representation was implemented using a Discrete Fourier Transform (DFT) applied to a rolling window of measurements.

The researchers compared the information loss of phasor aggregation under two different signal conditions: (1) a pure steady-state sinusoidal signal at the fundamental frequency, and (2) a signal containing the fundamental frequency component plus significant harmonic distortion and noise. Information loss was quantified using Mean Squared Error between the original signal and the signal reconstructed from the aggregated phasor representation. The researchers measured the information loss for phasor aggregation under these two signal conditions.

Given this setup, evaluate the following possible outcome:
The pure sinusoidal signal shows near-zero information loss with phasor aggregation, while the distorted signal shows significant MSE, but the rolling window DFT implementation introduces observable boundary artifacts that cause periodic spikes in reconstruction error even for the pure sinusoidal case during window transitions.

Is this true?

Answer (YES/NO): NO